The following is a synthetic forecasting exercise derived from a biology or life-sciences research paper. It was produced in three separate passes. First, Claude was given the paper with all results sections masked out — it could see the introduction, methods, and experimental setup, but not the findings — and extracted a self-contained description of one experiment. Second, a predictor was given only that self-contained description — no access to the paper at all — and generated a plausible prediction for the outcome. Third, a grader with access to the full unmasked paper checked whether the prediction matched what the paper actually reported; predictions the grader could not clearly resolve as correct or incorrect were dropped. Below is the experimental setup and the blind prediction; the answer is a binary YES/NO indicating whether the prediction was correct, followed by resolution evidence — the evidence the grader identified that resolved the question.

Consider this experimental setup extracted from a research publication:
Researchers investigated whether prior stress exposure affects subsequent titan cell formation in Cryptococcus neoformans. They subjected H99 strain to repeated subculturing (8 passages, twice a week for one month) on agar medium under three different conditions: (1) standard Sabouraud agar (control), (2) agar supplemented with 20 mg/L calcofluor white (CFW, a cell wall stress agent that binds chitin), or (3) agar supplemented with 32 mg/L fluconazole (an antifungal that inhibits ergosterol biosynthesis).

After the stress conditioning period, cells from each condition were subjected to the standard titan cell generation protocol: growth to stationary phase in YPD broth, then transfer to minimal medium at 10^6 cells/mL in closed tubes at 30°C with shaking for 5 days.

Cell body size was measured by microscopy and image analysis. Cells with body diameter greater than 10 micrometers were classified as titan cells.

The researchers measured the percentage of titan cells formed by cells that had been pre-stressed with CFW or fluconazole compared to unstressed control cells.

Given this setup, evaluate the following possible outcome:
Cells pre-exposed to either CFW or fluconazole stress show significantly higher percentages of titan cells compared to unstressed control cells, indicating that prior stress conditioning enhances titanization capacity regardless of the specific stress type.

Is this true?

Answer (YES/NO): NO